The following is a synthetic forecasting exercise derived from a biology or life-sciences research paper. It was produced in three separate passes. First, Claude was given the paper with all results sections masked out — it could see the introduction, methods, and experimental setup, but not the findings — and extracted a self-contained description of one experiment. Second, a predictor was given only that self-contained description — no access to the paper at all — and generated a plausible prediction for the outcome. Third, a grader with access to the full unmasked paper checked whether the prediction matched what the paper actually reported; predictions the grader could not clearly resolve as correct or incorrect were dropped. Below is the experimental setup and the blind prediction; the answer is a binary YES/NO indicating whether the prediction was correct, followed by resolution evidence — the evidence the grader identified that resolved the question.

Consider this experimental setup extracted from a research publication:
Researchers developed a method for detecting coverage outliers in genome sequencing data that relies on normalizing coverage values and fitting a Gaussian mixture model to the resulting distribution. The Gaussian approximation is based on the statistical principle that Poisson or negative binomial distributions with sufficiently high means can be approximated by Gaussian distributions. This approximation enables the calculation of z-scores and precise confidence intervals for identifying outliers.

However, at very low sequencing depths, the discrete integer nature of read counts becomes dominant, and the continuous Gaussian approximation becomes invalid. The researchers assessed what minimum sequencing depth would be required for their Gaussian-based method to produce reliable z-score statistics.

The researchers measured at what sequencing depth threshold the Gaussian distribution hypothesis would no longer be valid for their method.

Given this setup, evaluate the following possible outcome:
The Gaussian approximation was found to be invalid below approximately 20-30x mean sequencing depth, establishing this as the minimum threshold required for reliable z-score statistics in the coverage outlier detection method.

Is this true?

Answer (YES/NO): NO